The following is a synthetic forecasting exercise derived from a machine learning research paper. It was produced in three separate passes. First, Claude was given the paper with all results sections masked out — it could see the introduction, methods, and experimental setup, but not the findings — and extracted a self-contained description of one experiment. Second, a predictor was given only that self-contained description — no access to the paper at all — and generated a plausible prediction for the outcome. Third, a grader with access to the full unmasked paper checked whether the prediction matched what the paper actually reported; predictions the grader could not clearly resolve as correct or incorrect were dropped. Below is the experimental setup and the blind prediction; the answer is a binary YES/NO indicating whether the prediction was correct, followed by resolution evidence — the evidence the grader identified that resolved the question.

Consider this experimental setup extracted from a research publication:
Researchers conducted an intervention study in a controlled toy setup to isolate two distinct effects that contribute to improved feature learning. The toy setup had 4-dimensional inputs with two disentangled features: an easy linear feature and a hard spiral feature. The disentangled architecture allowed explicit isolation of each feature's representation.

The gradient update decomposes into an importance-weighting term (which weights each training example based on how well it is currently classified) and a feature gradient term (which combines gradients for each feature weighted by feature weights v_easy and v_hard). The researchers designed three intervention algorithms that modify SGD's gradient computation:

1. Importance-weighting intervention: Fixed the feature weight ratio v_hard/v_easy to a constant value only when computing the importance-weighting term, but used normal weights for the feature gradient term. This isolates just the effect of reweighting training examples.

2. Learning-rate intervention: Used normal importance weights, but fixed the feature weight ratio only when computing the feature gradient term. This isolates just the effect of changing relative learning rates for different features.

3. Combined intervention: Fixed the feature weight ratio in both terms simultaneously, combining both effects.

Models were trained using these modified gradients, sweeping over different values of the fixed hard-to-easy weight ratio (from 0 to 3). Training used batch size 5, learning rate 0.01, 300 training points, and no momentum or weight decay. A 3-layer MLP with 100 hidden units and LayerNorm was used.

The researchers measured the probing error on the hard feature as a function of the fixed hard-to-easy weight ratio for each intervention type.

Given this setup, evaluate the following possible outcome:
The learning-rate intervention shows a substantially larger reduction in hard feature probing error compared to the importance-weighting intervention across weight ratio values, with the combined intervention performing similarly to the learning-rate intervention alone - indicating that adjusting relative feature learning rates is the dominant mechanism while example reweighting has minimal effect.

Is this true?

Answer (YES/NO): NO